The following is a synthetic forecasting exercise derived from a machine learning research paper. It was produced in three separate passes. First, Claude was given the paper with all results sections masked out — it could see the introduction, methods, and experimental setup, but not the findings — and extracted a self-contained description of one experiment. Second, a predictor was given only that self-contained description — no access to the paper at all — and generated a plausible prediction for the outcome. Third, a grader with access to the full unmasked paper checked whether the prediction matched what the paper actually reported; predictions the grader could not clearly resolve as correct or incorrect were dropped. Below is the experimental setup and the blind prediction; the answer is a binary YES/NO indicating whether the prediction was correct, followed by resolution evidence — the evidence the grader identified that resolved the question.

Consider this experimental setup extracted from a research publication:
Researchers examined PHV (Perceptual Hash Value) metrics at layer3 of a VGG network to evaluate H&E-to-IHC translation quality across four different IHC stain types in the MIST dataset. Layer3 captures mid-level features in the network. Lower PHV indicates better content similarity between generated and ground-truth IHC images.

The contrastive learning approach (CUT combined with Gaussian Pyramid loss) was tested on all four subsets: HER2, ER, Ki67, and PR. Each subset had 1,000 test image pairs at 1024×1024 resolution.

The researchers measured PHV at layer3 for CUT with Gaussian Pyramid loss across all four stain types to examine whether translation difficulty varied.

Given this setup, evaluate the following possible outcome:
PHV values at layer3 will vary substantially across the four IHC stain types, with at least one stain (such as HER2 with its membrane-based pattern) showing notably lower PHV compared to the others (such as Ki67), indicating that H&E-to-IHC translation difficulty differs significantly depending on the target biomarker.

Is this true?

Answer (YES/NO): NO